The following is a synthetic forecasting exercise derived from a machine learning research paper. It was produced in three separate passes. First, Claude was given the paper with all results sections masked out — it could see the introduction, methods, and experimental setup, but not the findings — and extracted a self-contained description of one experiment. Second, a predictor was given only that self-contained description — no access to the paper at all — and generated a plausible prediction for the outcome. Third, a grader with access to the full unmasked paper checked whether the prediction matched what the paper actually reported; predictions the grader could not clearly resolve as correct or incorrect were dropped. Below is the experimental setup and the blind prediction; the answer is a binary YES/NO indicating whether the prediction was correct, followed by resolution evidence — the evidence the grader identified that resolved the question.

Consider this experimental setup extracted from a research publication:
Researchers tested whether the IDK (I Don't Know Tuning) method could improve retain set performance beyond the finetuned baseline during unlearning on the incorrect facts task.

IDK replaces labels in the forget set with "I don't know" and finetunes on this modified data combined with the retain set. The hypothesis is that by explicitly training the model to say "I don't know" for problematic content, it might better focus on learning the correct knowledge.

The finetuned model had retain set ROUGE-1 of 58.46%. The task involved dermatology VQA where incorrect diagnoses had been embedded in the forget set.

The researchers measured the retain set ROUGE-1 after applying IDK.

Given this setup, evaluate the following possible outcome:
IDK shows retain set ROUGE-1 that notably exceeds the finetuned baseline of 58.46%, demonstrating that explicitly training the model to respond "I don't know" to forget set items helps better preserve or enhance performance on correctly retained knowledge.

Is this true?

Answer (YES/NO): YES